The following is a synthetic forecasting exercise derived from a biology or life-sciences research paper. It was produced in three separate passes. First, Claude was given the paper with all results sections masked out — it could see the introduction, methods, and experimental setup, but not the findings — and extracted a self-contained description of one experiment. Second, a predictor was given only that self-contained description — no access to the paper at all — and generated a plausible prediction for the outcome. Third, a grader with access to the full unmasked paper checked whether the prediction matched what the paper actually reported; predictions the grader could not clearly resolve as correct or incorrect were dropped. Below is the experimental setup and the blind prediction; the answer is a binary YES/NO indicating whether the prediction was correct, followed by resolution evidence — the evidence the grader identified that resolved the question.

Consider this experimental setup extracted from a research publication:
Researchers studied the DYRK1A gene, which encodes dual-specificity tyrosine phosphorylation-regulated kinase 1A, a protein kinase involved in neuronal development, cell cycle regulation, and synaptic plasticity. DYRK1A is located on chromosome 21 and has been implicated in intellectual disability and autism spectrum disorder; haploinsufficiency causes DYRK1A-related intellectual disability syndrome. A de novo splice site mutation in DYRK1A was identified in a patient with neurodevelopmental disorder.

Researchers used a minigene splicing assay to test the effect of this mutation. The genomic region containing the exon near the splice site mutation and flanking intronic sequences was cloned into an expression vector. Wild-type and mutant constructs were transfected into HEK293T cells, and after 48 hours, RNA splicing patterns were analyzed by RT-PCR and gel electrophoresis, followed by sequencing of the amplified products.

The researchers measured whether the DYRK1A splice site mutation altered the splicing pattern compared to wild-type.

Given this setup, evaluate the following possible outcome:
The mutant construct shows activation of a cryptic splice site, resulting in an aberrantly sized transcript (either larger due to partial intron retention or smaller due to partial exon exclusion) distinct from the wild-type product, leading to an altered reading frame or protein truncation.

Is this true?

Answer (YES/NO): NO